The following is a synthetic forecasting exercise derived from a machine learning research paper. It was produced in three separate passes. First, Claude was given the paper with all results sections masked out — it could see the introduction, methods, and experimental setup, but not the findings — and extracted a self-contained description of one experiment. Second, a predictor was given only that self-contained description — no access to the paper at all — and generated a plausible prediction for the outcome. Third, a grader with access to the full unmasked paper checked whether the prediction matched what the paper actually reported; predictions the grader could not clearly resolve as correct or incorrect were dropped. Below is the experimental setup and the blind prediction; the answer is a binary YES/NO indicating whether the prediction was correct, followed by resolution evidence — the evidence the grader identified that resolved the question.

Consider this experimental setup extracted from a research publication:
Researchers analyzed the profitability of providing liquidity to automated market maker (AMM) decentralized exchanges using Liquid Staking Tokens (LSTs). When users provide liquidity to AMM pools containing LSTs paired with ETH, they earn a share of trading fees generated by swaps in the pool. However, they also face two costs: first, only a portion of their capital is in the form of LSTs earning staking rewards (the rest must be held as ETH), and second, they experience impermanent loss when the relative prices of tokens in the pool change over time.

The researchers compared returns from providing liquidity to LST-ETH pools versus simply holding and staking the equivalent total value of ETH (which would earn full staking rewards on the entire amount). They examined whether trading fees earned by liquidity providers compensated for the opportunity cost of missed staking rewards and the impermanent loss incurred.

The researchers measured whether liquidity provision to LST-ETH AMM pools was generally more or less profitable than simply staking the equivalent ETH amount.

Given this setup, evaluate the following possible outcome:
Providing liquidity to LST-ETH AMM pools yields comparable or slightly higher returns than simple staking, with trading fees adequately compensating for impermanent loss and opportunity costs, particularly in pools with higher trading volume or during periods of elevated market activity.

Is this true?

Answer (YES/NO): NO